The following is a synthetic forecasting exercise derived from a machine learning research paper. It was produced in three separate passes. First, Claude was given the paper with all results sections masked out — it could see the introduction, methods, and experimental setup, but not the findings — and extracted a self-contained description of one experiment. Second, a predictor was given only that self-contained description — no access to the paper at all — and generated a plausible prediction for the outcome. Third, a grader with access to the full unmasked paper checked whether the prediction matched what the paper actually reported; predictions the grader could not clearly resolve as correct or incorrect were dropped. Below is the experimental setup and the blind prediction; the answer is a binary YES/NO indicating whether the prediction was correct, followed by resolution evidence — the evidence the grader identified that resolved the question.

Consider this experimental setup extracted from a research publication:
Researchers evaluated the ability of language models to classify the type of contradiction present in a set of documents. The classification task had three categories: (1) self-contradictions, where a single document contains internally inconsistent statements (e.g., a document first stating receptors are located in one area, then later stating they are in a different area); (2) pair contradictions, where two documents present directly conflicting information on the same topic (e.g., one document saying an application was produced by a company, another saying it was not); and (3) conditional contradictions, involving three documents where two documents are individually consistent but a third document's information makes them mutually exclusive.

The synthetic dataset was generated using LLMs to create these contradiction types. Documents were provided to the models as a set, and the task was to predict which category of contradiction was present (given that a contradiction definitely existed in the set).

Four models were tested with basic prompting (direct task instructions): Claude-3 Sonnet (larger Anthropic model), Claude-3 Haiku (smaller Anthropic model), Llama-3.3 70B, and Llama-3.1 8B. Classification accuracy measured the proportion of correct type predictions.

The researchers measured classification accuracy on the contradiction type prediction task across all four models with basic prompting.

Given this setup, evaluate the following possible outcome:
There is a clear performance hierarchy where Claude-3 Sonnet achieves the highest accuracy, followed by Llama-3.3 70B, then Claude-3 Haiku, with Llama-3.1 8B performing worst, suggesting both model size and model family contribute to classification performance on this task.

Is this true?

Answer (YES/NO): NO